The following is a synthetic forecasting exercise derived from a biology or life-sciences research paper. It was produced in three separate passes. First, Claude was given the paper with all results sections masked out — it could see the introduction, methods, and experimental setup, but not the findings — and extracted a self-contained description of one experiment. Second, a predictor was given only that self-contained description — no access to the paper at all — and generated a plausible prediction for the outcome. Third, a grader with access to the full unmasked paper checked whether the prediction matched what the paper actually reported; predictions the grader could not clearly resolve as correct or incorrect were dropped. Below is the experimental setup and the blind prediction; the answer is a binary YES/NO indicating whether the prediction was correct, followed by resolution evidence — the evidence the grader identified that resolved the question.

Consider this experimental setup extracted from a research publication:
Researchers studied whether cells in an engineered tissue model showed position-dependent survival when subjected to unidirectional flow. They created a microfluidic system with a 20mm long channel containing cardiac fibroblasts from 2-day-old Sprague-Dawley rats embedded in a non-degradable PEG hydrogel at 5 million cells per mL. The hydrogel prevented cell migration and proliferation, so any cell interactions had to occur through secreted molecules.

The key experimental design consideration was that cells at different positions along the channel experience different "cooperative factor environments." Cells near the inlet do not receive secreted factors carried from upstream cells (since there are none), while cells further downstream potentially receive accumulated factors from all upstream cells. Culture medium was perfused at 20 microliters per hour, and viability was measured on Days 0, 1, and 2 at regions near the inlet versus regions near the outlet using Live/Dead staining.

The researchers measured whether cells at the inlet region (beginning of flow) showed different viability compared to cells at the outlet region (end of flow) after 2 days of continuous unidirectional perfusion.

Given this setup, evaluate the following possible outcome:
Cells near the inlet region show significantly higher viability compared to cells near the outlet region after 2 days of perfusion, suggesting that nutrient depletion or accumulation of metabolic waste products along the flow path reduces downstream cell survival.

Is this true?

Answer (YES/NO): NO